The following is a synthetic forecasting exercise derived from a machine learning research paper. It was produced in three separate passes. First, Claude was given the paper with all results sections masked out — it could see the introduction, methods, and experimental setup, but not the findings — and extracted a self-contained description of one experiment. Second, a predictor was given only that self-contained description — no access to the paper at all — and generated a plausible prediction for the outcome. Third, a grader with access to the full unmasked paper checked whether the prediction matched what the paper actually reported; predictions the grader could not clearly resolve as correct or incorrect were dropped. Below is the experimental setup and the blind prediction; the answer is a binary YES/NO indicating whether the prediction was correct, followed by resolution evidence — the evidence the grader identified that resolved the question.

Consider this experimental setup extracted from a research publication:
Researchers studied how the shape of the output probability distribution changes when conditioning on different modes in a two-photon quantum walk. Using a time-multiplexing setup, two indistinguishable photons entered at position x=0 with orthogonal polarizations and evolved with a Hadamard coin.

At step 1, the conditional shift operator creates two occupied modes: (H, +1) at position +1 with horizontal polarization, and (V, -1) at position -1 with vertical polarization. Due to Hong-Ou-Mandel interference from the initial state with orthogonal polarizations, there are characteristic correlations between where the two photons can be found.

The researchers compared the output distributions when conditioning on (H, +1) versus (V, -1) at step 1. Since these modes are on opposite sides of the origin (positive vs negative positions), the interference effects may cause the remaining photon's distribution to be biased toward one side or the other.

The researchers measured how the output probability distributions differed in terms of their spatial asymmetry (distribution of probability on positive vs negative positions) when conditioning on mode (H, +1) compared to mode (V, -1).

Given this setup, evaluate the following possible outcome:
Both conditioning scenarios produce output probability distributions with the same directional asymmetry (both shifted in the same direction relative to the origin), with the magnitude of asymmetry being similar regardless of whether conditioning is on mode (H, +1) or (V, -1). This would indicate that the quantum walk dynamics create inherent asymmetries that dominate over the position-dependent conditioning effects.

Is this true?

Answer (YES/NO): NO